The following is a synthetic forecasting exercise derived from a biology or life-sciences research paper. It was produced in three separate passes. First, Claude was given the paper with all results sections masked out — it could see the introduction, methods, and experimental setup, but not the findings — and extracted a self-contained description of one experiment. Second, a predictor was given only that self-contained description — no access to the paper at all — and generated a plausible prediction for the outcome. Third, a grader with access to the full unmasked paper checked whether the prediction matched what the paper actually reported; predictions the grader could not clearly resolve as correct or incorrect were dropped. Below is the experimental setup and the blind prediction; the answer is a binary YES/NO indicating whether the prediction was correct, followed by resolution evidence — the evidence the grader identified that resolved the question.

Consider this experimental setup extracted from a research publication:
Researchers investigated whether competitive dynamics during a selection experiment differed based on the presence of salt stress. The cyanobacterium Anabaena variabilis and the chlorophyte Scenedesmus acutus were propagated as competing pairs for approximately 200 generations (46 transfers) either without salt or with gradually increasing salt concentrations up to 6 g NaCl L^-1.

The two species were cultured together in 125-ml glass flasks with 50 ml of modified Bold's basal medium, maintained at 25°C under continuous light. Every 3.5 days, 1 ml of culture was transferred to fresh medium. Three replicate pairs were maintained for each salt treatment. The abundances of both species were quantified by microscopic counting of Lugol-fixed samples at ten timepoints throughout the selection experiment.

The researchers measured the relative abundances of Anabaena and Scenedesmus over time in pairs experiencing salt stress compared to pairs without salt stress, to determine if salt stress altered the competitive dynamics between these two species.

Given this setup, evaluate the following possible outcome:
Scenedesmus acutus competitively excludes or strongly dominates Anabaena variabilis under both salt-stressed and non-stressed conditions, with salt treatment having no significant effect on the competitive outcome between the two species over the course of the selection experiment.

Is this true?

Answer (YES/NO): NO